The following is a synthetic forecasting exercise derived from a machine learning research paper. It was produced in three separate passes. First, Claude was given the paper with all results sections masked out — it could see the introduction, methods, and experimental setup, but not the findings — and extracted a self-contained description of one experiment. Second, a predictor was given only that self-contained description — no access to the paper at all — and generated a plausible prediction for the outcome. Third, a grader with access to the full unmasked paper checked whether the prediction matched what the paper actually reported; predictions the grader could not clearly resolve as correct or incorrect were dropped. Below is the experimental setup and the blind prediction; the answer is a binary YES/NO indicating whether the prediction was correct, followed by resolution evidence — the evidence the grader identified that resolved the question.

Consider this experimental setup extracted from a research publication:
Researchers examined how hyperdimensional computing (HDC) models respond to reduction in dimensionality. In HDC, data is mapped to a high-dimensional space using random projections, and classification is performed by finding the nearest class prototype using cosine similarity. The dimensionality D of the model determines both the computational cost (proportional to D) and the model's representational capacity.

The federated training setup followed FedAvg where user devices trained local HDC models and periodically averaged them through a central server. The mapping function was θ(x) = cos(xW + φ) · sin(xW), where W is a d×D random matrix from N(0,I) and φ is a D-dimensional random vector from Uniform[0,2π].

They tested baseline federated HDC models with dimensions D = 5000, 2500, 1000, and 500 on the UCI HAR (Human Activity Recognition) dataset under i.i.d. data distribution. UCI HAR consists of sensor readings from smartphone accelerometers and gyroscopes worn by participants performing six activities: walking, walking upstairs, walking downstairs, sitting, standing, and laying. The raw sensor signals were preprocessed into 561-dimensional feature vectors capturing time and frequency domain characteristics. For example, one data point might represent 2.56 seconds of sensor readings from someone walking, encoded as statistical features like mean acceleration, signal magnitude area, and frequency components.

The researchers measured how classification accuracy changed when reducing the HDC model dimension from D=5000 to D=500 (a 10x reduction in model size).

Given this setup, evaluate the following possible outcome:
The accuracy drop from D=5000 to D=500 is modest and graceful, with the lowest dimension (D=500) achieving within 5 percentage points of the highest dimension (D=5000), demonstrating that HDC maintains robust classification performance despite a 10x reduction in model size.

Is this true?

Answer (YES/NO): YES